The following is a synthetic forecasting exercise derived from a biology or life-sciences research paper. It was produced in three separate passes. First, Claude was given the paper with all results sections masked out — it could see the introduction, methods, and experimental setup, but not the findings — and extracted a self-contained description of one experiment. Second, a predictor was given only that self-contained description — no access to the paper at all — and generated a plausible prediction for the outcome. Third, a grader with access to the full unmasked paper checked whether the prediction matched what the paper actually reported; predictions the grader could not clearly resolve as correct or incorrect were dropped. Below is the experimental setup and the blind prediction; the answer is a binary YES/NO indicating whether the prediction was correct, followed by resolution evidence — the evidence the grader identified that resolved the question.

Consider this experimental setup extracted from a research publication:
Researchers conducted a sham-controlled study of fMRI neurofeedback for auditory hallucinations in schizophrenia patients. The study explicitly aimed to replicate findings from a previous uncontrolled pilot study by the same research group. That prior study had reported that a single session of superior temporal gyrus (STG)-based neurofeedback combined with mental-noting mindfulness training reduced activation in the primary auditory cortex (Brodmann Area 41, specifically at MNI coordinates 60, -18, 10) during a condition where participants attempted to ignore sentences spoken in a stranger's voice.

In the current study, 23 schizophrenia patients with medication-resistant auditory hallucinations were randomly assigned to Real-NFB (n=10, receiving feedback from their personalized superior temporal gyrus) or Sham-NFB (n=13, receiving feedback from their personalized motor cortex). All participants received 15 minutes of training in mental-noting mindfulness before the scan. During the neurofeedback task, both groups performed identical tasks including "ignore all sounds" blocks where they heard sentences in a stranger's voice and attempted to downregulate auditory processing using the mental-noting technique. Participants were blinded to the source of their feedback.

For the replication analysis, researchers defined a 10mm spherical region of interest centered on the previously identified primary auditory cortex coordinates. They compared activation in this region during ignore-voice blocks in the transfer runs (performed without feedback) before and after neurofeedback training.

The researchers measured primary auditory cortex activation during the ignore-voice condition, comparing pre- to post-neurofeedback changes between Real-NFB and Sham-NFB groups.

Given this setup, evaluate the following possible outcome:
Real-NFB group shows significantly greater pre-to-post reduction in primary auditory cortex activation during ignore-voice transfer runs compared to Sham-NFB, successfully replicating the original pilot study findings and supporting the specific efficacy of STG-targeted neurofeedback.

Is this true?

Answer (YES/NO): NO